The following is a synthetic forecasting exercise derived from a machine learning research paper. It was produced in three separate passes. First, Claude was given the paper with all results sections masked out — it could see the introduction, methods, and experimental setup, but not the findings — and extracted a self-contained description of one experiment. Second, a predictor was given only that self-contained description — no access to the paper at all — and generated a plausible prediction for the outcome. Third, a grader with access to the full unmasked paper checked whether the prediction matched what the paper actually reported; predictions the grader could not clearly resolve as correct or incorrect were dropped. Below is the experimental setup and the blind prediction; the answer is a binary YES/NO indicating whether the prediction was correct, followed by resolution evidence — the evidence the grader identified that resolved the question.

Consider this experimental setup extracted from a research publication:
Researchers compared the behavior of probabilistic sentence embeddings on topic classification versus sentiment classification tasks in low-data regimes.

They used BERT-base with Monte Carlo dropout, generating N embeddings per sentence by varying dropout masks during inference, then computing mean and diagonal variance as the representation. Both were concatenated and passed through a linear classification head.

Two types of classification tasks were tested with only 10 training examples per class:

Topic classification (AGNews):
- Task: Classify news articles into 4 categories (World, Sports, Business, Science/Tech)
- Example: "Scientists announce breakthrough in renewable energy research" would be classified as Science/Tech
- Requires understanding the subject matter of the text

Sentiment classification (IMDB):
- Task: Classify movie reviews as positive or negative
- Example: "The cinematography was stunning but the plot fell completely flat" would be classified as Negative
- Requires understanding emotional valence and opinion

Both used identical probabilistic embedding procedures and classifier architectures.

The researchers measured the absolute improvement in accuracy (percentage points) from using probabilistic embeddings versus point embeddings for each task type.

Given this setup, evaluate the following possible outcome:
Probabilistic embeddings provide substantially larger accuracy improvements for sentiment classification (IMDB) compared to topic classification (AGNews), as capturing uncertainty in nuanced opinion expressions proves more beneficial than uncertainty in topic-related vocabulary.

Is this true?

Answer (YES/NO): NO